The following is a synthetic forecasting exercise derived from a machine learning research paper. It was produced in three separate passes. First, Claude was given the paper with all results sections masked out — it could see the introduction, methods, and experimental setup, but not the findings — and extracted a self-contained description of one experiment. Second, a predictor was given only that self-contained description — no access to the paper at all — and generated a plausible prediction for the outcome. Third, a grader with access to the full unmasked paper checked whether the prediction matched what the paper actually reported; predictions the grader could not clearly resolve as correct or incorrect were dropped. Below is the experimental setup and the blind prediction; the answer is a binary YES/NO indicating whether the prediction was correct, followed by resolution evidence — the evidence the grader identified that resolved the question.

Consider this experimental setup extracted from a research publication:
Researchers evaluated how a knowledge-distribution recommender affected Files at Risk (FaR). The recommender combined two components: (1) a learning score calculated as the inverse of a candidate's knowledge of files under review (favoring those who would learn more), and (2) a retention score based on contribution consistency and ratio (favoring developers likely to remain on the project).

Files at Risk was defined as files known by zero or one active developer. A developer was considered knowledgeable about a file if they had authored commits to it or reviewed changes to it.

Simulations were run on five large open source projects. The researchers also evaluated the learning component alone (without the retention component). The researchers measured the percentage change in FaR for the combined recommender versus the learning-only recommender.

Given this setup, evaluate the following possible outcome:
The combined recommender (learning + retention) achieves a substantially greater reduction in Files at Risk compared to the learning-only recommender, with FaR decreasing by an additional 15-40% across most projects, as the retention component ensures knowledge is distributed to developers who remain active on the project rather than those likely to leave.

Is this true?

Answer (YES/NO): NO